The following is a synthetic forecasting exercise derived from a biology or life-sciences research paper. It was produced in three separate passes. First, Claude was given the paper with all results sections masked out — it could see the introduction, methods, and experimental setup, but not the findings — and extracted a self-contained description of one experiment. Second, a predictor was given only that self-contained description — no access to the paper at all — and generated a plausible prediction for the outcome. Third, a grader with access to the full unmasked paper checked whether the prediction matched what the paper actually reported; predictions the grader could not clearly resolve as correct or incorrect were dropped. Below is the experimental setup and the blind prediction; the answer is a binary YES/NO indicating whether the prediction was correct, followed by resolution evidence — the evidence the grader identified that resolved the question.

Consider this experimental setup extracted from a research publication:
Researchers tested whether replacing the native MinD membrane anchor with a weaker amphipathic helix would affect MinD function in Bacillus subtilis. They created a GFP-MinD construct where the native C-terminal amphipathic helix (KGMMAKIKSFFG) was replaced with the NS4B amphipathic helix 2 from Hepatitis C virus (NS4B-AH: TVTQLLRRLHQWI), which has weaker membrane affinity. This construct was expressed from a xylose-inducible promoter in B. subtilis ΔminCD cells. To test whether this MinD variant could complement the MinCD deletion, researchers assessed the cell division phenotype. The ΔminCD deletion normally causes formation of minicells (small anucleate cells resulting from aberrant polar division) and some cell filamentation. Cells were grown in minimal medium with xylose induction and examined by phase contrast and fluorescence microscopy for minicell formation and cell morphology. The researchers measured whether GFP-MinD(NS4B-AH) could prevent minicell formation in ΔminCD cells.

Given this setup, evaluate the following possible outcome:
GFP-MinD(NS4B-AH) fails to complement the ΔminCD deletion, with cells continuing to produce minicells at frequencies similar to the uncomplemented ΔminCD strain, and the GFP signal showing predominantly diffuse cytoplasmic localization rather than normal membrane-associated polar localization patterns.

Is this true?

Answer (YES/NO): NO